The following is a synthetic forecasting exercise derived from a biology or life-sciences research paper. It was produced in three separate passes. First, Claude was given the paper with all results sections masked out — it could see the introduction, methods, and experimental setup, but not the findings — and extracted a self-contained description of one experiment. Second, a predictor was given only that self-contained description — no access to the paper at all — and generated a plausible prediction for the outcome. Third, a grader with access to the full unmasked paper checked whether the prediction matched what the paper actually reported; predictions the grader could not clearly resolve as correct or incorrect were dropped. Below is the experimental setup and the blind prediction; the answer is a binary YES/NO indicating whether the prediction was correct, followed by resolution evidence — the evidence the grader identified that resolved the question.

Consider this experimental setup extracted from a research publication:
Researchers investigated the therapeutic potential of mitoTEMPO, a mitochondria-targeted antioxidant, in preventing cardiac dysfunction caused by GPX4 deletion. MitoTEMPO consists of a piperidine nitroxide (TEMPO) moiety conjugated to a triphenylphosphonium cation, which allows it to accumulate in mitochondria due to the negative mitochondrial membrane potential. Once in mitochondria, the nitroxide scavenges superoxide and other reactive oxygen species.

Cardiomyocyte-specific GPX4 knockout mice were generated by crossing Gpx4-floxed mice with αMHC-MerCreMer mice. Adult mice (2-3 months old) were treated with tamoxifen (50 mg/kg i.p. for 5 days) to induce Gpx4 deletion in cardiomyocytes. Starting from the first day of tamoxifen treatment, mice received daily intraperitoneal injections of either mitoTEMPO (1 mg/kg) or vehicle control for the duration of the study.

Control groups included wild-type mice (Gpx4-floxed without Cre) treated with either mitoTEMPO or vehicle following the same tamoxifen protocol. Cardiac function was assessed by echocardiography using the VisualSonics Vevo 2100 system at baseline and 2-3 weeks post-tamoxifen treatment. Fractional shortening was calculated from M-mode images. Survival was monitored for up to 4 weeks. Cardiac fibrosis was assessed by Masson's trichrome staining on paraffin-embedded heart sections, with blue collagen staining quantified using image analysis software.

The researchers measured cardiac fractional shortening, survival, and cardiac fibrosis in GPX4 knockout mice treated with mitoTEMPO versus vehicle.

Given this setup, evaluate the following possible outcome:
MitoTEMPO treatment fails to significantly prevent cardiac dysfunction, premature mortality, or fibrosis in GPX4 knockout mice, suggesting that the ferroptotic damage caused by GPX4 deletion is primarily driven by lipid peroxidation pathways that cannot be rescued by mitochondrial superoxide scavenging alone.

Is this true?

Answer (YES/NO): NO